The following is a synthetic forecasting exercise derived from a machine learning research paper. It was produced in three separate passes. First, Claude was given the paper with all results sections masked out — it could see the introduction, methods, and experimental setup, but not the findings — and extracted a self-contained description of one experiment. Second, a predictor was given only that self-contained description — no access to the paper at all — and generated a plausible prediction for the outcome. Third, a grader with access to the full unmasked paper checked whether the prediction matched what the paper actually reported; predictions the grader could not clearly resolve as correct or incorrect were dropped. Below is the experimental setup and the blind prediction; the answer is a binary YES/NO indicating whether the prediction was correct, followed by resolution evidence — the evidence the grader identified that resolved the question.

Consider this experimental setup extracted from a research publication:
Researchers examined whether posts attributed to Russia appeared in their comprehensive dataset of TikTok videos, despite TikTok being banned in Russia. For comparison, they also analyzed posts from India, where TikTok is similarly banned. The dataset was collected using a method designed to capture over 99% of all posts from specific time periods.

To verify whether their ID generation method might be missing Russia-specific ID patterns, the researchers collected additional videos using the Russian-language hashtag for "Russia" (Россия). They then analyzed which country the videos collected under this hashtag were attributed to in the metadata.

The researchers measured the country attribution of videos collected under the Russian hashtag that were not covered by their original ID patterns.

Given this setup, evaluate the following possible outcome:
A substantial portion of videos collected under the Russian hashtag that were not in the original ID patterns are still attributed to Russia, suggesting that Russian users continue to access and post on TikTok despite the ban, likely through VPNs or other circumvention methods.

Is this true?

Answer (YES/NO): NO